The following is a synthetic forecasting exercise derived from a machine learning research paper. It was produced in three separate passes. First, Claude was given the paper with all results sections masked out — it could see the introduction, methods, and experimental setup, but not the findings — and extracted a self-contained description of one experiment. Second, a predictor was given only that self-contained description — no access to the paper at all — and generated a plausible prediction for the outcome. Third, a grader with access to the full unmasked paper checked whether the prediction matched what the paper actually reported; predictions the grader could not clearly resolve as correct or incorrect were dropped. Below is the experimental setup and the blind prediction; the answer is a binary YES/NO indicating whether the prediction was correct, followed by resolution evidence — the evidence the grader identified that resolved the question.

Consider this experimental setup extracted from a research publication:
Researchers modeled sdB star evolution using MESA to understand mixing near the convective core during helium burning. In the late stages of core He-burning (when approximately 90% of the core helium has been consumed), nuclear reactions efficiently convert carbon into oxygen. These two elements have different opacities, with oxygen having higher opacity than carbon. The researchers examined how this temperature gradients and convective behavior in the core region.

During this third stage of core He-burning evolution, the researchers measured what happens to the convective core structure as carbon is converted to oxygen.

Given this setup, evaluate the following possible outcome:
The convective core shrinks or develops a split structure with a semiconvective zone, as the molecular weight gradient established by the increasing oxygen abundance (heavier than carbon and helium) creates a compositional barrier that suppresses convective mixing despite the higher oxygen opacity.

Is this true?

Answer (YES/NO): NO